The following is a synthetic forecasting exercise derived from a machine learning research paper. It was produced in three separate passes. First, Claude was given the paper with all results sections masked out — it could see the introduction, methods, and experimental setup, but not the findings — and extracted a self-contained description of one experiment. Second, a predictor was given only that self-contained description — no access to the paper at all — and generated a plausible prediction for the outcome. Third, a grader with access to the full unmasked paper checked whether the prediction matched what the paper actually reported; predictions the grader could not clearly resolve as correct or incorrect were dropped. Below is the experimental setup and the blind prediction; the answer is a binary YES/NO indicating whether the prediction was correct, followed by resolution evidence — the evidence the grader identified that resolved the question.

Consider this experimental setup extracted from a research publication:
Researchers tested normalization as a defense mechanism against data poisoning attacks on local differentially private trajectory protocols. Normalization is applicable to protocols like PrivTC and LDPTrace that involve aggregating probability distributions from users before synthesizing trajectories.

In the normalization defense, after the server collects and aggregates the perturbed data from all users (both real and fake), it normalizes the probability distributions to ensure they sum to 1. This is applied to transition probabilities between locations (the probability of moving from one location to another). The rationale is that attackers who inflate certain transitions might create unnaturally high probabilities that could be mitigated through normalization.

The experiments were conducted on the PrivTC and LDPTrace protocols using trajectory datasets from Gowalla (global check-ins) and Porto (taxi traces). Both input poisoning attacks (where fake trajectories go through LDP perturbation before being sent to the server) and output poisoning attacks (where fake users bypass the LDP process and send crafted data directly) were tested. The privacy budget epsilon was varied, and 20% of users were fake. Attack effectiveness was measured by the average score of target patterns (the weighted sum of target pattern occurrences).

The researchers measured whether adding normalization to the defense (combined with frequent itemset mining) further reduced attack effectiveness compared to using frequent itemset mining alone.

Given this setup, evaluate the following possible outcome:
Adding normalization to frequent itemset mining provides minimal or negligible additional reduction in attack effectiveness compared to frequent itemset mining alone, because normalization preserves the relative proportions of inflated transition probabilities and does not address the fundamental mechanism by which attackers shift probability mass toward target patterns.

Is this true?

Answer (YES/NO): YES